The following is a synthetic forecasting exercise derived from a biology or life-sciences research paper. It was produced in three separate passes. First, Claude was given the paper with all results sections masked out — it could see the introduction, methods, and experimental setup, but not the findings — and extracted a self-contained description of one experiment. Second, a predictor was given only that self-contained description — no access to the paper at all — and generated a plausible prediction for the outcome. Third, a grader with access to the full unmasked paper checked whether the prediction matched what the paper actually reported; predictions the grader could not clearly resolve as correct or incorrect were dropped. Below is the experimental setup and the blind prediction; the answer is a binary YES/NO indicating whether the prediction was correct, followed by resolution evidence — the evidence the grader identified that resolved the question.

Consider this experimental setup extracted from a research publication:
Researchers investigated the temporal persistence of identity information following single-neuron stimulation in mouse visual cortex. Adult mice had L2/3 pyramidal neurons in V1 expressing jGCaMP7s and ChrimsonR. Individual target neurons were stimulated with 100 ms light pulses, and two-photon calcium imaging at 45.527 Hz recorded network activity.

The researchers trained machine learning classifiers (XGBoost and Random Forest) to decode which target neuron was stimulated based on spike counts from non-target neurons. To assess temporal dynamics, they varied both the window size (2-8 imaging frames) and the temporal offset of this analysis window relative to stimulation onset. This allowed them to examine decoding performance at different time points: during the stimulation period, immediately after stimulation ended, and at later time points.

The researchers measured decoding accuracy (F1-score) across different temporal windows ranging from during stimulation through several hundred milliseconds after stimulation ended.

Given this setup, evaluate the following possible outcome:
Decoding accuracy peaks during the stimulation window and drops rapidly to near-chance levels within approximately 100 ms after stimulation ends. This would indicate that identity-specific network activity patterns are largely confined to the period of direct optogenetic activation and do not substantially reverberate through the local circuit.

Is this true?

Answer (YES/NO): YES